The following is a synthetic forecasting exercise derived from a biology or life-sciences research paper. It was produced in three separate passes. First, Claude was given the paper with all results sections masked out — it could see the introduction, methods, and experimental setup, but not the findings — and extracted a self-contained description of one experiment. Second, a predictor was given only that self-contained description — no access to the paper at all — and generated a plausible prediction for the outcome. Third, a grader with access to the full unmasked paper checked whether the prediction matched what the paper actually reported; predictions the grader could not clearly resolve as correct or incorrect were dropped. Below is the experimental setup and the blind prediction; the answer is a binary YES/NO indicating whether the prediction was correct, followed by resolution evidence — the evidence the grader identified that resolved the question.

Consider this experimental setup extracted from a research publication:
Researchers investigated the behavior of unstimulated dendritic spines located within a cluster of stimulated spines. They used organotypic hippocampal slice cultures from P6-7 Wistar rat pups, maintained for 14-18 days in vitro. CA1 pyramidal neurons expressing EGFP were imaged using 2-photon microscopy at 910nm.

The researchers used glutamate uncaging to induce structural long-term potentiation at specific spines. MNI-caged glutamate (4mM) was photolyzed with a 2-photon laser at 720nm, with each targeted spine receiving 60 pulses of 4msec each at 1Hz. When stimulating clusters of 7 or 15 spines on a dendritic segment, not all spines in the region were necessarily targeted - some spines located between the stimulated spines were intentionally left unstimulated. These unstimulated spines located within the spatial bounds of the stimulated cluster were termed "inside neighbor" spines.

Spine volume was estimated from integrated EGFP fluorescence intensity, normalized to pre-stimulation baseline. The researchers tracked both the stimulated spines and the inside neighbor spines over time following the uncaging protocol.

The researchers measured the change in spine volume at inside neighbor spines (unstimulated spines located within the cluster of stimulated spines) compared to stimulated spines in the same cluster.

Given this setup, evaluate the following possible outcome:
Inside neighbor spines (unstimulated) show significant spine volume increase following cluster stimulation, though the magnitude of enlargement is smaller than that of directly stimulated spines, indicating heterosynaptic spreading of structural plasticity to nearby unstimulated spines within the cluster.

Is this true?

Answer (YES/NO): YES